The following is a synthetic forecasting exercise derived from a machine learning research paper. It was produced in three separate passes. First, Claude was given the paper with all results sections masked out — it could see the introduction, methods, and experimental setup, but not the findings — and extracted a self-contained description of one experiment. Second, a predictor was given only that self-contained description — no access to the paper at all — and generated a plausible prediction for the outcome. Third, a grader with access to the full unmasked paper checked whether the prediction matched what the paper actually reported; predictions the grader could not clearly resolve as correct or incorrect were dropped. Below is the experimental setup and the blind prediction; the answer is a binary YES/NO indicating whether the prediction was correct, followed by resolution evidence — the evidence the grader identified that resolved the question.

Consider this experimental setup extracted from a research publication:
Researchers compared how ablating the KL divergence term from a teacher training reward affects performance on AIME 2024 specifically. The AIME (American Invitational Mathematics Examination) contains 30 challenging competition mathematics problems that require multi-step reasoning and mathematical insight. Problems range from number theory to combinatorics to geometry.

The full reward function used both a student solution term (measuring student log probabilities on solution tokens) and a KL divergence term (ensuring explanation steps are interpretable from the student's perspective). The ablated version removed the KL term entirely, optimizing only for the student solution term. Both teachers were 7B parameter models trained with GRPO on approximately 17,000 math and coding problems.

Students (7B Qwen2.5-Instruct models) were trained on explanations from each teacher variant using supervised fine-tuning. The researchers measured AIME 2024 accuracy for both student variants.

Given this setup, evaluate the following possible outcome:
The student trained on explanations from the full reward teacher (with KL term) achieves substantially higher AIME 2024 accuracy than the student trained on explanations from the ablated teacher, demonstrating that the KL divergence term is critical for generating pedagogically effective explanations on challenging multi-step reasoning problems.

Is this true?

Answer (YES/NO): YES